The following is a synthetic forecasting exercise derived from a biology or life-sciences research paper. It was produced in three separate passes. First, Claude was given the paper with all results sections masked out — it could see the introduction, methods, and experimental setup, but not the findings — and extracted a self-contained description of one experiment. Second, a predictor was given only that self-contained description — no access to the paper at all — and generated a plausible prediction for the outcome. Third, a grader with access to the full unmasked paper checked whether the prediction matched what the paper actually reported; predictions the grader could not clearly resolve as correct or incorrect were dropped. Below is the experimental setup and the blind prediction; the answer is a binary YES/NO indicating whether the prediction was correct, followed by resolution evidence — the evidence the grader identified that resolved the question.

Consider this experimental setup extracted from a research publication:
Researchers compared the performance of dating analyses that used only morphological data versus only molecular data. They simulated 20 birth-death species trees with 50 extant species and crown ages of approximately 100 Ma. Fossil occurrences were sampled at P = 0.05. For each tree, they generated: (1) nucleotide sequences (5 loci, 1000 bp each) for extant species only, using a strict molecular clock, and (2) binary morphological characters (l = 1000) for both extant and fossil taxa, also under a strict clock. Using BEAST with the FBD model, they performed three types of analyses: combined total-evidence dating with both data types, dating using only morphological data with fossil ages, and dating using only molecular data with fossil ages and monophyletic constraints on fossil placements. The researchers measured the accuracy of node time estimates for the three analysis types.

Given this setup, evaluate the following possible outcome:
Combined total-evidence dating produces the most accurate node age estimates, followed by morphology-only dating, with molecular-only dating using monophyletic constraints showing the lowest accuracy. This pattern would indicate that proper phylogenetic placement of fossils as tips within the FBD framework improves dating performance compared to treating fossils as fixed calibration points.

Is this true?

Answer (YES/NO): NO